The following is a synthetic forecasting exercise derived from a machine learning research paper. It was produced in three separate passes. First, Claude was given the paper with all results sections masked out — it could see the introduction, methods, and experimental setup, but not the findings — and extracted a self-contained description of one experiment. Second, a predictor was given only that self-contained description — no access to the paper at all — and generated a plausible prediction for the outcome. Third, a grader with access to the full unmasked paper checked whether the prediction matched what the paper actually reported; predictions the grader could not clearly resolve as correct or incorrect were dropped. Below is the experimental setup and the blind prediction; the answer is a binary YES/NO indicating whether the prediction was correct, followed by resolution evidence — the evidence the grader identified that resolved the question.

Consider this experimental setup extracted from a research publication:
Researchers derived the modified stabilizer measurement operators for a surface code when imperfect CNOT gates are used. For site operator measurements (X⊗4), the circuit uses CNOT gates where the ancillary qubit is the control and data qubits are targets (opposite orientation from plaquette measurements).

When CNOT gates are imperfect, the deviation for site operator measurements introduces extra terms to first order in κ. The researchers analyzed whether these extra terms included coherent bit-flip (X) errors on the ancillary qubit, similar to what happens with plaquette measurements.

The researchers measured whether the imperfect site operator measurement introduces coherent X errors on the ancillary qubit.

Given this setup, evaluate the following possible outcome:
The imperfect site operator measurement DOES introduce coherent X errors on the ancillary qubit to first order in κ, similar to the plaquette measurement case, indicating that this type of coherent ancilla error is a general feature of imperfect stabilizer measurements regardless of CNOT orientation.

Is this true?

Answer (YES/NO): YES